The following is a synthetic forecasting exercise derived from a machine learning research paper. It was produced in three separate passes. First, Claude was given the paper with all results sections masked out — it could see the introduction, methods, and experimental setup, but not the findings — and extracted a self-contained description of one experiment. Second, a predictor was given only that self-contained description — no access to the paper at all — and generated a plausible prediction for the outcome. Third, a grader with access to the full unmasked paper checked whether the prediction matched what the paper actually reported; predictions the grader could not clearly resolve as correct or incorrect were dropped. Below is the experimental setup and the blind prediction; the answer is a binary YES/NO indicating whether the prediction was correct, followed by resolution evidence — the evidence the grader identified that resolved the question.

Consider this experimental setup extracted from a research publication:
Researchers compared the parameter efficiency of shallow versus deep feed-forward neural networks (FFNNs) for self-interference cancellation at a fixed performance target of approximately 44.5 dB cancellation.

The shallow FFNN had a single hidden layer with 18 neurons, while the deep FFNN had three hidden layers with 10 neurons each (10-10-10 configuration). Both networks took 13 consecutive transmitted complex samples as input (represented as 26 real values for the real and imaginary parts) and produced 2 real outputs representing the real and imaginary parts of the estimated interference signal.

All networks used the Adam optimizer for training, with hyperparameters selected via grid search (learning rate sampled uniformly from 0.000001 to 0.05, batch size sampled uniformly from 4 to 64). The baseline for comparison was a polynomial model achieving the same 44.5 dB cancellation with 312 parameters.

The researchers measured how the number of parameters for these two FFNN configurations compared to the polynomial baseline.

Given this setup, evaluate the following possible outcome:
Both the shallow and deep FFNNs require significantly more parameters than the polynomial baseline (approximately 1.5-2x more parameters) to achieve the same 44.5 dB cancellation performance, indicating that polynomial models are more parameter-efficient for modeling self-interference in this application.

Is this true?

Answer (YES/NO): YES